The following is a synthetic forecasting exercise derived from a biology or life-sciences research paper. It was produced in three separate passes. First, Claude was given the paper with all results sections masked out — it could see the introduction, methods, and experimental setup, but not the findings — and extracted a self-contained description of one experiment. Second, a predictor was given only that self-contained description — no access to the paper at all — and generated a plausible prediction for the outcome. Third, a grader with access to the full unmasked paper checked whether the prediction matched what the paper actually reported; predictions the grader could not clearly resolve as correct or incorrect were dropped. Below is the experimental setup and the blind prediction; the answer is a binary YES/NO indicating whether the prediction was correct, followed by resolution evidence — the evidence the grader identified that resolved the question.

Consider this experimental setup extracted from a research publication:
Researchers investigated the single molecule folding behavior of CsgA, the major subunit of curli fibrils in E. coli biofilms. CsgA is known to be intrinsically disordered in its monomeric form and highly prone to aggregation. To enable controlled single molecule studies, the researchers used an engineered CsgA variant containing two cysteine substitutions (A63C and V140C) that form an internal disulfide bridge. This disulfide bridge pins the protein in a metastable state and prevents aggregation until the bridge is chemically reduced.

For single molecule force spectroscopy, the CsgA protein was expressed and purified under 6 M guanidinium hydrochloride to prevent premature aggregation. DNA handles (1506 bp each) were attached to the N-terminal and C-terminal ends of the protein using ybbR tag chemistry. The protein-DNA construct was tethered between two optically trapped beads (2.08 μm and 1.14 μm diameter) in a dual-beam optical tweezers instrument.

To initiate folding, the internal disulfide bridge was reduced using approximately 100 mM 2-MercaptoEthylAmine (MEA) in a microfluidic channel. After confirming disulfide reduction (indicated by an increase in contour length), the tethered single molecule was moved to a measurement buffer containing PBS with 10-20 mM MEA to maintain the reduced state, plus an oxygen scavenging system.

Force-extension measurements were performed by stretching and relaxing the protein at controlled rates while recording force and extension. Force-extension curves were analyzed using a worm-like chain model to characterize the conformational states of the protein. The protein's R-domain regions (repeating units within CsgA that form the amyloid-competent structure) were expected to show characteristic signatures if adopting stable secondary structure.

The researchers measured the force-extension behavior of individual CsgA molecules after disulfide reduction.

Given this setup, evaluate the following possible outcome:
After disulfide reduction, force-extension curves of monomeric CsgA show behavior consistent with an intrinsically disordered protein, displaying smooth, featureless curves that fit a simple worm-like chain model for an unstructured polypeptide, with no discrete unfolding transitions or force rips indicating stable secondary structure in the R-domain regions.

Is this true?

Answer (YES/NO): NO